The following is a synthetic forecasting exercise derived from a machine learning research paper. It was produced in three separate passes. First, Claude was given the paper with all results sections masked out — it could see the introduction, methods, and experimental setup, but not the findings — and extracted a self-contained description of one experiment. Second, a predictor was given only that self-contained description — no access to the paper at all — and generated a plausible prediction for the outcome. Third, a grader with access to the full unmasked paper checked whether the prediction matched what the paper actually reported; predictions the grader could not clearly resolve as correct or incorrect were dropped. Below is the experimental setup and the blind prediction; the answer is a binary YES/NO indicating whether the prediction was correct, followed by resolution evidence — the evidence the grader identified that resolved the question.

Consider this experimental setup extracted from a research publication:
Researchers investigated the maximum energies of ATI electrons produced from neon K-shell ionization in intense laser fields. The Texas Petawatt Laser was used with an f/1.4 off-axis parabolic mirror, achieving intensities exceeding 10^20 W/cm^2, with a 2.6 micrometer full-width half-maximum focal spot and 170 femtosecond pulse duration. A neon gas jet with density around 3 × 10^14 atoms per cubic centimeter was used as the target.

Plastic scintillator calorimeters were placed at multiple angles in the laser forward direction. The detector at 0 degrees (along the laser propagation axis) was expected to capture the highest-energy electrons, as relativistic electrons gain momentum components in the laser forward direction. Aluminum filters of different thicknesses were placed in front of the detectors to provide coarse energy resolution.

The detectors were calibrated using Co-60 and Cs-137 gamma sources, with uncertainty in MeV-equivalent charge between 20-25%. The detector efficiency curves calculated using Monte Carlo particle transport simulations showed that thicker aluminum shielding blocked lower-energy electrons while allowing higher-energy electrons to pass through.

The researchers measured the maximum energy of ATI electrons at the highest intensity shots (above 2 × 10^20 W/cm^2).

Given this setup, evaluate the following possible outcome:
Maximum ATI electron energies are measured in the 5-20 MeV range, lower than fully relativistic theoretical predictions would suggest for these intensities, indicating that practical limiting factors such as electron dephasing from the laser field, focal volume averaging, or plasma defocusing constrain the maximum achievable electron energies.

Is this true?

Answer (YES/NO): YES